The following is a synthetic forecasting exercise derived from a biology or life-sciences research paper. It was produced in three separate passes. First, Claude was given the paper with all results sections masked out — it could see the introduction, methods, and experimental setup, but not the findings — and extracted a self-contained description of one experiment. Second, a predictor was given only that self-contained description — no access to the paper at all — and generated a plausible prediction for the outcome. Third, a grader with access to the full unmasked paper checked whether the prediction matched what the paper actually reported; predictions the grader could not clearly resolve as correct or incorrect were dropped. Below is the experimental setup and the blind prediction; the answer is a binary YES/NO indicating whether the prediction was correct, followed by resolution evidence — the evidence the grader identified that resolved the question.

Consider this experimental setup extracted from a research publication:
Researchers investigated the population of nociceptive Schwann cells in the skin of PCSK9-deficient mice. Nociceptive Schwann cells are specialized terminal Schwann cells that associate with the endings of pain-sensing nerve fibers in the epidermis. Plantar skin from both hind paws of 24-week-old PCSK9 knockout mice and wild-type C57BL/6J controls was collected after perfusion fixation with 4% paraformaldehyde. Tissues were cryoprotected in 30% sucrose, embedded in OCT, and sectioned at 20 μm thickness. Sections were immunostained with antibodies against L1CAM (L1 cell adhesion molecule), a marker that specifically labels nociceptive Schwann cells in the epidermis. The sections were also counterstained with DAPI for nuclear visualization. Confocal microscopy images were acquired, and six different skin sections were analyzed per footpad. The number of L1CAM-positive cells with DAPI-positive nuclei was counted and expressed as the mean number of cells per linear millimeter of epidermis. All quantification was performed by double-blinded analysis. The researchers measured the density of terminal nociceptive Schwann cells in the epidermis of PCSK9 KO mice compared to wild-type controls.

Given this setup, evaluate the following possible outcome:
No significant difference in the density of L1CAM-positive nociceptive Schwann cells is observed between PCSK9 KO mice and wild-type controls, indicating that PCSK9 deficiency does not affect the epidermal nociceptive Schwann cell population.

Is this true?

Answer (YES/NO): NO